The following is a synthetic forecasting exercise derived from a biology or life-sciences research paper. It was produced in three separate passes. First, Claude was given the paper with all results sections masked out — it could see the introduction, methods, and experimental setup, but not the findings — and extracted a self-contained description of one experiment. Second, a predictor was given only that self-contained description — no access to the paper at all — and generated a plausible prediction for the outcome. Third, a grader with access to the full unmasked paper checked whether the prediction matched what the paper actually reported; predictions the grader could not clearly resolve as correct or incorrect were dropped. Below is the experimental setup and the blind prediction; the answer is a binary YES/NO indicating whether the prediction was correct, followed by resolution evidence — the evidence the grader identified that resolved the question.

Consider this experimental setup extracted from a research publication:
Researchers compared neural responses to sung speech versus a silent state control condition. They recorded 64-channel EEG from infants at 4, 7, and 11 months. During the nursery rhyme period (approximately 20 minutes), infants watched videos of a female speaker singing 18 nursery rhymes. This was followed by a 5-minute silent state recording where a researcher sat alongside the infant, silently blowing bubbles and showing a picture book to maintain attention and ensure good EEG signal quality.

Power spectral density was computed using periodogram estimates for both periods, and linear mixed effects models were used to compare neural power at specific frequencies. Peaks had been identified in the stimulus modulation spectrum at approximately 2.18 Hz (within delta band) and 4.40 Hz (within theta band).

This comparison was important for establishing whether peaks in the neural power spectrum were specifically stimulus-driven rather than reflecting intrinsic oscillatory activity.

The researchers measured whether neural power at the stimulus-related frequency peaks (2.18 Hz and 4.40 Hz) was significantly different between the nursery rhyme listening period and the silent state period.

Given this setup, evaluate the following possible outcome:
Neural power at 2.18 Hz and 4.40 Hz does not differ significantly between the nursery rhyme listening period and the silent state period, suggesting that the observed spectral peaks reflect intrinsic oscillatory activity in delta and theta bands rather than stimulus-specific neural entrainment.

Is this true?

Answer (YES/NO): NO